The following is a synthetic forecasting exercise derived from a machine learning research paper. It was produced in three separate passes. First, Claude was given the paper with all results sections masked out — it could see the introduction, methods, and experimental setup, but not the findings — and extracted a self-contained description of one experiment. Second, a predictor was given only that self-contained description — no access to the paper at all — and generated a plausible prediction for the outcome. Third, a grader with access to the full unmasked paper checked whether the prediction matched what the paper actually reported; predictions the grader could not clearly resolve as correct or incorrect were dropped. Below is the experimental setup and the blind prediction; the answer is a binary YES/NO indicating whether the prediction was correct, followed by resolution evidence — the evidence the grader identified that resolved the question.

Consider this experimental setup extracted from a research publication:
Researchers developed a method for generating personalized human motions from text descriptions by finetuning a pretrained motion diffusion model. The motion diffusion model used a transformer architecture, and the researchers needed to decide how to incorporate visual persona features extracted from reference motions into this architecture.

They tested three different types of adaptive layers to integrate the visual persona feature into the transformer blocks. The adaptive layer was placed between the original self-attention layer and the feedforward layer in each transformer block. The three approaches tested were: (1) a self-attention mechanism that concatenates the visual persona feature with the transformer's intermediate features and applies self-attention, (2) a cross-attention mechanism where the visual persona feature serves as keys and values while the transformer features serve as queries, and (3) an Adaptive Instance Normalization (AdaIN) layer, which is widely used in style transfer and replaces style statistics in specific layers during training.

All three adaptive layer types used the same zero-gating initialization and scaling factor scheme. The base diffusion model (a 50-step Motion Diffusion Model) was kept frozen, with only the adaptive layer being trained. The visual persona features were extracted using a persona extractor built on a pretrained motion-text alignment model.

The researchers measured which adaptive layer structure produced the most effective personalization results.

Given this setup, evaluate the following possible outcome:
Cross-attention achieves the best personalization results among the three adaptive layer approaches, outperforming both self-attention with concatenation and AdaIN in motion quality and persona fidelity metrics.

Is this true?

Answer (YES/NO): NO